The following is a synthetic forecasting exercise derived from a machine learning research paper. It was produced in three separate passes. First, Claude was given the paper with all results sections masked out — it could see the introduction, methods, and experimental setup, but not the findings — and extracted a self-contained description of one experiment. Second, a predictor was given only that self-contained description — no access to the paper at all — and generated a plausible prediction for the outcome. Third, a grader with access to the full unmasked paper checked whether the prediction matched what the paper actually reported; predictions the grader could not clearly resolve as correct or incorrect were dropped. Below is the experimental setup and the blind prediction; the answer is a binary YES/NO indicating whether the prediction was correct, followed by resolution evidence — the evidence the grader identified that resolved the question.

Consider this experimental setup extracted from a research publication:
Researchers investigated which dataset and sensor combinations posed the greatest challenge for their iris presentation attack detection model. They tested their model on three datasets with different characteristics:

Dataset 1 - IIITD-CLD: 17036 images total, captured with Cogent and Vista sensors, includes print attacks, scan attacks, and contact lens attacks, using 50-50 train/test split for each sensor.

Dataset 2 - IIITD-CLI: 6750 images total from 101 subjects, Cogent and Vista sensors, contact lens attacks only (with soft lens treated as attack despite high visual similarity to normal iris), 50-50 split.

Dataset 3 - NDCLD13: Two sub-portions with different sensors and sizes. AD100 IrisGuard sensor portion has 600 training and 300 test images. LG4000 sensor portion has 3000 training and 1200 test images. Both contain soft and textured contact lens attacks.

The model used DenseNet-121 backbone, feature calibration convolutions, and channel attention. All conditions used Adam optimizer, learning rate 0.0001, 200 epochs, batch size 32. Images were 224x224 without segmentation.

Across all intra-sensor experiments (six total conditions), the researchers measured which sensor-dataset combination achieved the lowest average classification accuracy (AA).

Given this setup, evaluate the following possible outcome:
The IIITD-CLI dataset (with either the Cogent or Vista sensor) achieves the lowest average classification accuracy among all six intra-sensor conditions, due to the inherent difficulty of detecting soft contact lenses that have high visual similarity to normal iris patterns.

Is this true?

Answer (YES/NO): NO